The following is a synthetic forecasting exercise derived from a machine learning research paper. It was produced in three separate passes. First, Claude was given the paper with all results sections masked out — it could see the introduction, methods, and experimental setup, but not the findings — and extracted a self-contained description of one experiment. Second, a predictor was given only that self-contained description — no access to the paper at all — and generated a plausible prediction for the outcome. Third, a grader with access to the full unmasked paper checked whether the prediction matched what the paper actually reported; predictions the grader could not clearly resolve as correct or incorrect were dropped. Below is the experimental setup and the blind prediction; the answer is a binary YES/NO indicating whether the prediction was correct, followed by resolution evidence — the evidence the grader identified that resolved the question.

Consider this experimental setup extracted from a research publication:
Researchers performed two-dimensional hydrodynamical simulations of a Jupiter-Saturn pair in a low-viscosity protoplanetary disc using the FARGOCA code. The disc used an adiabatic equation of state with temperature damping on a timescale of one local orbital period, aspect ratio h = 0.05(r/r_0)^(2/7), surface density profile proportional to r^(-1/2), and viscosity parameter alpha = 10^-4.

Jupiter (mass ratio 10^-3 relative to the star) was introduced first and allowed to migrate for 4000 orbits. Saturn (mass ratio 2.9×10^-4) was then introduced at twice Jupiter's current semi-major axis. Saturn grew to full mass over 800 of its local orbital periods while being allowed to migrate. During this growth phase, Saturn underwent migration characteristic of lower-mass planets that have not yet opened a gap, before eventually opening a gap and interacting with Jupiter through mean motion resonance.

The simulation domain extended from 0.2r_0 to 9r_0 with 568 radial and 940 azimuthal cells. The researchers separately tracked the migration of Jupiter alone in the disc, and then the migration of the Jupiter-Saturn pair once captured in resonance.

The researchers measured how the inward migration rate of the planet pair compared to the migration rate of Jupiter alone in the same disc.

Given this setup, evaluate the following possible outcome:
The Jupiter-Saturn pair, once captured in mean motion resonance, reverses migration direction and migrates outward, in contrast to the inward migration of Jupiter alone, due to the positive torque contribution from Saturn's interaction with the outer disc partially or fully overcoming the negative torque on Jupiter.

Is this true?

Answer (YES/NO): NO